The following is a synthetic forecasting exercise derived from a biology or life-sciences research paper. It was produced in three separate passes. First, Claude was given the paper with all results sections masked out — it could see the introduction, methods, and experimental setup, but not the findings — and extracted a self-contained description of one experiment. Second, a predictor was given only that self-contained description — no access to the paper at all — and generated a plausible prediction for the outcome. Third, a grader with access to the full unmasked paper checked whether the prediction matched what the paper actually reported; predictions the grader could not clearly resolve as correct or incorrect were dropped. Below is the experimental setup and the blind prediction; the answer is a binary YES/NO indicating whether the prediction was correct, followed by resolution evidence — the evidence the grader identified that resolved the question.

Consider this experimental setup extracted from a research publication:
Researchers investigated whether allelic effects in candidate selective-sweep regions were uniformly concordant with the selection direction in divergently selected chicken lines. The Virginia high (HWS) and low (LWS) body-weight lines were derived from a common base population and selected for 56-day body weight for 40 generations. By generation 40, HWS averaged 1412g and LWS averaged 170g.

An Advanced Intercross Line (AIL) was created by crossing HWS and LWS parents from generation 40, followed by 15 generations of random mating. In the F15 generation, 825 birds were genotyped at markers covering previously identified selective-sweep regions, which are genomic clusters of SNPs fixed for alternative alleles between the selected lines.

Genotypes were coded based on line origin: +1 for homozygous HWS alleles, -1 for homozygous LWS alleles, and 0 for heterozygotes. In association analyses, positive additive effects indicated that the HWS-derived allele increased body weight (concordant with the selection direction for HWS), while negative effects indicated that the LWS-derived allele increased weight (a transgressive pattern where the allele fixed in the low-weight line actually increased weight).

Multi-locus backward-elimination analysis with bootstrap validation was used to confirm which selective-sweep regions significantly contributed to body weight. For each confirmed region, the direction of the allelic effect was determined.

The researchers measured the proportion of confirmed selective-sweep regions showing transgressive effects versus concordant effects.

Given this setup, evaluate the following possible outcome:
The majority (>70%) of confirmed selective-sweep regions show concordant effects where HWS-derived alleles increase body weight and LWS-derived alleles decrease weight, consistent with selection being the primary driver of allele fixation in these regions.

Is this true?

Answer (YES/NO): YES